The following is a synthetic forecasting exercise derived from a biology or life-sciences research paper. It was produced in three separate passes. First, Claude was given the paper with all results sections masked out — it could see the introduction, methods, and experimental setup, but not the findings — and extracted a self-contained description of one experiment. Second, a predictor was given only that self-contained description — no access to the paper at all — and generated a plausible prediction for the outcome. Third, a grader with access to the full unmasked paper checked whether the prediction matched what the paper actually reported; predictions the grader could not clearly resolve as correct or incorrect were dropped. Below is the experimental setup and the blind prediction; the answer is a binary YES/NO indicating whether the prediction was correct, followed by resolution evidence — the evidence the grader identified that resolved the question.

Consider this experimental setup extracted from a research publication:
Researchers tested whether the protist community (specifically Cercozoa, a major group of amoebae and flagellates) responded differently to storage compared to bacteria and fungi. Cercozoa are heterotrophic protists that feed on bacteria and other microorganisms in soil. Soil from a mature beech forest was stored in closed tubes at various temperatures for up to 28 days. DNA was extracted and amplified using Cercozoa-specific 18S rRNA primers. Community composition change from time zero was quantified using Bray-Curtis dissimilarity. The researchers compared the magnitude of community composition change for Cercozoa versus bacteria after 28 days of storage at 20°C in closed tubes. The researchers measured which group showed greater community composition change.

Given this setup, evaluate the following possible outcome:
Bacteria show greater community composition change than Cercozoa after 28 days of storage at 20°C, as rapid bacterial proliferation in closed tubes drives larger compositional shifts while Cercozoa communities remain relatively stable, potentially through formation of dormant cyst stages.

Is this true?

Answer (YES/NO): YES